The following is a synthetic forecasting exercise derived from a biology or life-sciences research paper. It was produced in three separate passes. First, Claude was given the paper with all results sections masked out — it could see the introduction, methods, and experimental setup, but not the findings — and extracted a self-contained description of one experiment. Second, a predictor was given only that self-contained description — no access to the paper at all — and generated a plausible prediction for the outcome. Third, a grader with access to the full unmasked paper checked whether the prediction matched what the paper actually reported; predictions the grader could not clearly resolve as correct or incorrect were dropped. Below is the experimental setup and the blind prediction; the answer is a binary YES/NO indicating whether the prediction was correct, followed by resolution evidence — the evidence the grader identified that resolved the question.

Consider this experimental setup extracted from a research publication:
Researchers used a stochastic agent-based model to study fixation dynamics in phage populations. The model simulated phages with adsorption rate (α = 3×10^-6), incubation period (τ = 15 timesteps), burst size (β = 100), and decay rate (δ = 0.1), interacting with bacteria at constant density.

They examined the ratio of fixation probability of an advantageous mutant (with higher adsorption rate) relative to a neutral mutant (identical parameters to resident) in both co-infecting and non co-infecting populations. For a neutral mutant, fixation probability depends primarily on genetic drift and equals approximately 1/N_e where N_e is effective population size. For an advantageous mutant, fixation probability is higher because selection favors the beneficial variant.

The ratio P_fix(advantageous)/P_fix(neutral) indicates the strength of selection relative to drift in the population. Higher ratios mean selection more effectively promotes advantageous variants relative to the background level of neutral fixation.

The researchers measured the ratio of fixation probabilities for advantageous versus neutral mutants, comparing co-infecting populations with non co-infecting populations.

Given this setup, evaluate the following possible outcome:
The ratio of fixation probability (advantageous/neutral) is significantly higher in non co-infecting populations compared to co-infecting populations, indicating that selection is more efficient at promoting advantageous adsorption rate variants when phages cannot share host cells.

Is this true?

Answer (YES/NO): NO